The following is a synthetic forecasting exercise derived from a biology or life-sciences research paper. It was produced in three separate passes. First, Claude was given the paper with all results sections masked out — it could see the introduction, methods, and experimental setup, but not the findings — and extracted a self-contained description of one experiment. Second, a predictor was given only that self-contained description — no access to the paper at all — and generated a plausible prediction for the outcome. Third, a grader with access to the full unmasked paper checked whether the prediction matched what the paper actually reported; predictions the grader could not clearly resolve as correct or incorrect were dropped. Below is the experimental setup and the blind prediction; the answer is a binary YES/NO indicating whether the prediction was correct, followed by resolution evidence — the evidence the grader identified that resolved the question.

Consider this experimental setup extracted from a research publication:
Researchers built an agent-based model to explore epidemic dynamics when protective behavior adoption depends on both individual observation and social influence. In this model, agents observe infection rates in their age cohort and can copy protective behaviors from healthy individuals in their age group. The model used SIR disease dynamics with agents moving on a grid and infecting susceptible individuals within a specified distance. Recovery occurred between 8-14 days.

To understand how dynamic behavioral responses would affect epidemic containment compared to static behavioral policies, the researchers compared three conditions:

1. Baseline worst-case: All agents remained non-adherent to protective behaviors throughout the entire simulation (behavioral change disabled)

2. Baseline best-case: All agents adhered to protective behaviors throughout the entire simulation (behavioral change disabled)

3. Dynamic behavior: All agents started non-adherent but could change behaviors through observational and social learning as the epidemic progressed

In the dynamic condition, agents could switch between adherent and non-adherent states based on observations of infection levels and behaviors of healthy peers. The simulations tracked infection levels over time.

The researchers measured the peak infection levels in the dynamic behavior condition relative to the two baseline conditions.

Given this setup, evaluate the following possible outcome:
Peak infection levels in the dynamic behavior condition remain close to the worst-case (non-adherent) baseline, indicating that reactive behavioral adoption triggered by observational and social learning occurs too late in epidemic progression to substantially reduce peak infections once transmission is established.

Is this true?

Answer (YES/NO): NO